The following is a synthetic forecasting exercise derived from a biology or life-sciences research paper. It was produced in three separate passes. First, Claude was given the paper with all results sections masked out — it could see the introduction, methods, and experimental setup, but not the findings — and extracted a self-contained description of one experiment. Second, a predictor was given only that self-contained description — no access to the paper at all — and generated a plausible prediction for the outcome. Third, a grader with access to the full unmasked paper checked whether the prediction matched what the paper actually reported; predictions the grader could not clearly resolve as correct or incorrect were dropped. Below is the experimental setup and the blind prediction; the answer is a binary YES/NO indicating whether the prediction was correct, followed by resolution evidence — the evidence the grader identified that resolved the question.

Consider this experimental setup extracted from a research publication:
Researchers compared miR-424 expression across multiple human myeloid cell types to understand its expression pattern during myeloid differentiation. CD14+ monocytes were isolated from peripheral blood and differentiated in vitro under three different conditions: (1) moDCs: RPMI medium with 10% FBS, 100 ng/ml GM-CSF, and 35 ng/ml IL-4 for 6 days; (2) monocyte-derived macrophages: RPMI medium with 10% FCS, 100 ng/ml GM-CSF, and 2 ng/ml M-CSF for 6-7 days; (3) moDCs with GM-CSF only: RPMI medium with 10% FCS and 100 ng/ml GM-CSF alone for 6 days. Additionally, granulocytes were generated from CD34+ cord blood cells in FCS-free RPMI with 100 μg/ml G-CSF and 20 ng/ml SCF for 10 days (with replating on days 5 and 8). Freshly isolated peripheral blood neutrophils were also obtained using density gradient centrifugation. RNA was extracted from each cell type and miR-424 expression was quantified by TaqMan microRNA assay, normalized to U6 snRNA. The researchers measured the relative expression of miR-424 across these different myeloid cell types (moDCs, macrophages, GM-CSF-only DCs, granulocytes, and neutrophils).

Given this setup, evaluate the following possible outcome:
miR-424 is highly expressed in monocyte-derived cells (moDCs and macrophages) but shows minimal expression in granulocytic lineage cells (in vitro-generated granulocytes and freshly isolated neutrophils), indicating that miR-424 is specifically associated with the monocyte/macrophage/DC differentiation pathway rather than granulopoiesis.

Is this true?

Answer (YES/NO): NO